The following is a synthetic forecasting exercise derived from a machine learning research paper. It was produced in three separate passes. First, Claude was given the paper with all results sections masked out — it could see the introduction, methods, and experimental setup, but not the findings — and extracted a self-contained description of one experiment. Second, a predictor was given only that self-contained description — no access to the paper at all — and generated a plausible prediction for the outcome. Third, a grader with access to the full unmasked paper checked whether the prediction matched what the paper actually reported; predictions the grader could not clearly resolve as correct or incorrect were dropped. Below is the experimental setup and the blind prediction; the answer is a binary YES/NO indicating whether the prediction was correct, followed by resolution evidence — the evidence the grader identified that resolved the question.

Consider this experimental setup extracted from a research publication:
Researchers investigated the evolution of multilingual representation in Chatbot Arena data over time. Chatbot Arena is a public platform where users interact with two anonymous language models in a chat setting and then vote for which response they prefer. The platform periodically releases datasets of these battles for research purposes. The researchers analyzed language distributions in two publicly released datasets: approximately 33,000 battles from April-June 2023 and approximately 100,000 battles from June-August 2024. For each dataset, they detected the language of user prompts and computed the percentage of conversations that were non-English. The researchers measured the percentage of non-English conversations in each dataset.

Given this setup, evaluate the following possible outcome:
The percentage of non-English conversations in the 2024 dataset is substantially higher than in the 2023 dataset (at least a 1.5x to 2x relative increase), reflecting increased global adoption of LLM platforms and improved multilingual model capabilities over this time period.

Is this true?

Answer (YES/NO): YES